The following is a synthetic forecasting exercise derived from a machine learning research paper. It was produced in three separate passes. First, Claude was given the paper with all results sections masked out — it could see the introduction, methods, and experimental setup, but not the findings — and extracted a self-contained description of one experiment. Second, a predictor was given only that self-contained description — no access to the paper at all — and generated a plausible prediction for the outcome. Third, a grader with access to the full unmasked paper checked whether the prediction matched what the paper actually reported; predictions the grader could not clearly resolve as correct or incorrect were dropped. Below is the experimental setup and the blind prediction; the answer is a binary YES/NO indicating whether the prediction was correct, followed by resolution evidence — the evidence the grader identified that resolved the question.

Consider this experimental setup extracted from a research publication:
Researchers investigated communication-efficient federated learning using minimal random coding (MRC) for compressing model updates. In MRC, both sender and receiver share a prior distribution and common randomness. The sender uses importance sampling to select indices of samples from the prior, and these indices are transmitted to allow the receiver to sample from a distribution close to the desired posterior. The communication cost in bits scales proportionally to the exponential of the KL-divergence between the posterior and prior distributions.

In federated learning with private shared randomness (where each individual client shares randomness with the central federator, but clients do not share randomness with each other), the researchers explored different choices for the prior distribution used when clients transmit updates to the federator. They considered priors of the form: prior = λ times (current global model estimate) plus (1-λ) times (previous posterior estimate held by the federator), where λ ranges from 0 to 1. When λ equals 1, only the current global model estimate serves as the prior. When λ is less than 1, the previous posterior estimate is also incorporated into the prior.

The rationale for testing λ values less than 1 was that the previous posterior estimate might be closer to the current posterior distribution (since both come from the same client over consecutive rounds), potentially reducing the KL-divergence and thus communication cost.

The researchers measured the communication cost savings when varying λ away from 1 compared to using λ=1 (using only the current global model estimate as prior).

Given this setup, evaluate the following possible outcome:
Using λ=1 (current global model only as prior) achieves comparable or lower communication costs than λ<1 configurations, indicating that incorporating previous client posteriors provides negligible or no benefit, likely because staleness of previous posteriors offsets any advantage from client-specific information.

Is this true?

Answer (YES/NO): YES